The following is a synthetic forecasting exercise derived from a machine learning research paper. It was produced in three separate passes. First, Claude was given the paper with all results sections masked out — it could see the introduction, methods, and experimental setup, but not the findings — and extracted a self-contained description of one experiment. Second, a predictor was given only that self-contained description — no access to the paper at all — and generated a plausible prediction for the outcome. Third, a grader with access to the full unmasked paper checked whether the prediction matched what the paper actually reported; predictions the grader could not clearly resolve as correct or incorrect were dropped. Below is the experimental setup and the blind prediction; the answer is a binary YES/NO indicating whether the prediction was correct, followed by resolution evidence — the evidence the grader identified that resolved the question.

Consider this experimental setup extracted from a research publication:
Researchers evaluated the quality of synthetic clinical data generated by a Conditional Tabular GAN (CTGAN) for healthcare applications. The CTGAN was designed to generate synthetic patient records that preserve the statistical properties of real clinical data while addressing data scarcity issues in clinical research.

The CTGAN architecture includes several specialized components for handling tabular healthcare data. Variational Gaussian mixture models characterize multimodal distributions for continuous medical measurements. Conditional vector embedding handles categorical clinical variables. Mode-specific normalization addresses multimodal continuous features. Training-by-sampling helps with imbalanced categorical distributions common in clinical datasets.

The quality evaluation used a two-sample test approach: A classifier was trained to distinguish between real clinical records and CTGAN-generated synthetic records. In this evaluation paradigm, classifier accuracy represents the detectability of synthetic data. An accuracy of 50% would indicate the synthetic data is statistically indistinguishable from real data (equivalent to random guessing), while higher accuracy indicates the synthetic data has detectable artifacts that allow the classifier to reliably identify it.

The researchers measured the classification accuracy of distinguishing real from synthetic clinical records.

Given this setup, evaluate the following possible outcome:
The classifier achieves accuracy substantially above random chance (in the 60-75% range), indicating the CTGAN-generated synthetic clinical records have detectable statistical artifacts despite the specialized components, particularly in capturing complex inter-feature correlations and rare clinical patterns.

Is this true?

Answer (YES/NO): NO